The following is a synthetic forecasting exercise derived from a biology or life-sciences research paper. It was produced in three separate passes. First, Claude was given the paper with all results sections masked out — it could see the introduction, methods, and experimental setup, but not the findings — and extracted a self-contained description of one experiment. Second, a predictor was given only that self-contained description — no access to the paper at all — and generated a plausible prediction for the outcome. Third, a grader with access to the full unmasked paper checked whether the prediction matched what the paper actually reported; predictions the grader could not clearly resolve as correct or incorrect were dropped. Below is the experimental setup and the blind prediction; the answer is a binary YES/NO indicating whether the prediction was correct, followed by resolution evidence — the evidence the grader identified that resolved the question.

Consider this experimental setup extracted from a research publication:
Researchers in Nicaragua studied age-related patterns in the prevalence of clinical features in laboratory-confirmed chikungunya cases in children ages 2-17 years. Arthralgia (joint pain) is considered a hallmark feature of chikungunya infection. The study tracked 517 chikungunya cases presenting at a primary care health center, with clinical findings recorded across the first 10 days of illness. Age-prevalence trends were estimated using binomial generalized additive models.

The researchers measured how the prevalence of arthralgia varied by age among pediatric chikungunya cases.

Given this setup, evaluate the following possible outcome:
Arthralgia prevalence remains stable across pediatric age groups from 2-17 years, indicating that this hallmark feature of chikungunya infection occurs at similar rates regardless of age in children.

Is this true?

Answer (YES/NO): NO